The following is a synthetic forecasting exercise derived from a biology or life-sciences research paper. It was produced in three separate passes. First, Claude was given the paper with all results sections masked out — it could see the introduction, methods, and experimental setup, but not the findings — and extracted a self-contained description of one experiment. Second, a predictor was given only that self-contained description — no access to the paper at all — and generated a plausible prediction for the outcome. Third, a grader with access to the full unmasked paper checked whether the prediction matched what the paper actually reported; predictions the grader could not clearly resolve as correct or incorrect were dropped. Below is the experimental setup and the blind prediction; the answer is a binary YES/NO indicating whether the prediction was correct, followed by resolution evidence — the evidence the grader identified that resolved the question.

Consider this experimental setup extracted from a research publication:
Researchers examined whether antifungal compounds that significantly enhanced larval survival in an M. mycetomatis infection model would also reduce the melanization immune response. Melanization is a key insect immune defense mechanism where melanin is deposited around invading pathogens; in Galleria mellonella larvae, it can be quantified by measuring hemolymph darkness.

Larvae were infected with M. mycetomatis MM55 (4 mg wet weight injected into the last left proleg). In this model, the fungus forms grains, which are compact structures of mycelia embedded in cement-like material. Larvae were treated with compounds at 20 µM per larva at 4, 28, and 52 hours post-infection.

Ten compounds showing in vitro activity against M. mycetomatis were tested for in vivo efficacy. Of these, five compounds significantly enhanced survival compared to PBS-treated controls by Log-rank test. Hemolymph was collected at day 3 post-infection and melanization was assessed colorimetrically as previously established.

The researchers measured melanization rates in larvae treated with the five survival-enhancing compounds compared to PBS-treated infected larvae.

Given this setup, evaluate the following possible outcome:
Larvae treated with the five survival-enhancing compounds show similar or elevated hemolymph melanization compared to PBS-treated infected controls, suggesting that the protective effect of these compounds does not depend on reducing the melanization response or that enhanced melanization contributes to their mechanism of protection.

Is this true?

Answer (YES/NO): YES